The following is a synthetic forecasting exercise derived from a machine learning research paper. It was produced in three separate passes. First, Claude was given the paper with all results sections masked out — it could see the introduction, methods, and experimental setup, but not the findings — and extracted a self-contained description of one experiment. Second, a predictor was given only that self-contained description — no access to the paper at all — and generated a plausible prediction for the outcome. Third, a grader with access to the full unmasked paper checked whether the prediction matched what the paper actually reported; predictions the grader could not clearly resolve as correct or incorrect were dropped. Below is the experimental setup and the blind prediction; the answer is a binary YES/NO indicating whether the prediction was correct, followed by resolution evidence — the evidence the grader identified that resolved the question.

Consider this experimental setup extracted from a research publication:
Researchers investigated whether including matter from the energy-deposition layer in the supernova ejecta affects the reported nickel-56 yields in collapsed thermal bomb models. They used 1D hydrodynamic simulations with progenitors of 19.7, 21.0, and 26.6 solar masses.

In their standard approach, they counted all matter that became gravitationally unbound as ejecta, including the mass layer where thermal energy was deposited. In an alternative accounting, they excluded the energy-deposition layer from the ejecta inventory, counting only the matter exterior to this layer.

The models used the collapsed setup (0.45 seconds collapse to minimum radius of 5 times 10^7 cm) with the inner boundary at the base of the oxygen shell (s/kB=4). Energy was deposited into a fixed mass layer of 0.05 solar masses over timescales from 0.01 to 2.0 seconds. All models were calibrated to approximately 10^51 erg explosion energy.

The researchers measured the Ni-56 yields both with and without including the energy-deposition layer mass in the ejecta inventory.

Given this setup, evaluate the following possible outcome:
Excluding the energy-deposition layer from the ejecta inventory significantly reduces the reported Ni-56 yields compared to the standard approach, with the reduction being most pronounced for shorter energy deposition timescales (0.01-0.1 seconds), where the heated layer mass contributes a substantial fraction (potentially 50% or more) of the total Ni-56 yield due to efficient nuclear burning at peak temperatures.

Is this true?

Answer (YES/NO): NO